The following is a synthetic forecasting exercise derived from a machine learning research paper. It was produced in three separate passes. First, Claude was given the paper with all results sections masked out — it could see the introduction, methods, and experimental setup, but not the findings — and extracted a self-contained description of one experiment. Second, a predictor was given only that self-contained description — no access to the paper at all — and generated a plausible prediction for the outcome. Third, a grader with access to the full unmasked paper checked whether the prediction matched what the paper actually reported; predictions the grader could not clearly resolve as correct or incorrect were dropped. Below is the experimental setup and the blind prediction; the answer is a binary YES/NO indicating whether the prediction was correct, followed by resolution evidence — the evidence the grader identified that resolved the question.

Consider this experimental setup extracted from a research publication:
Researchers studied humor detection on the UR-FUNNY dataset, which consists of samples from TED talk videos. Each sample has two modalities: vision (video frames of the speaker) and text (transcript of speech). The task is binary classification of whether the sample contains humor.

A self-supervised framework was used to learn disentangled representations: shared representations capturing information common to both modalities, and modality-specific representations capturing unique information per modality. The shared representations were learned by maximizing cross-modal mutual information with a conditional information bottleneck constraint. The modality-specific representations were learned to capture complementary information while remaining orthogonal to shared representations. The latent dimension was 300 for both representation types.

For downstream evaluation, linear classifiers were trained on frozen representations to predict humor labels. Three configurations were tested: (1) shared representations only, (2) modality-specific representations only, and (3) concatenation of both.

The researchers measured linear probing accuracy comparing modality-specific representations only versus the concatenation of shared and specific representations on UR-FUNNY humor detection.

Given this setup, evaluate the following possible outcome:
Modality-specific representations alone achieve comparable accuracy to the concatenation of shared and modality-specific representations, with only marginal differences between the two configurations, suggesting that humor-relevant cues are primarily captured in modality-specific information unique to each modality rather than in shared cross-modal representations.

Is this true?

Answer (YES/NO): NO